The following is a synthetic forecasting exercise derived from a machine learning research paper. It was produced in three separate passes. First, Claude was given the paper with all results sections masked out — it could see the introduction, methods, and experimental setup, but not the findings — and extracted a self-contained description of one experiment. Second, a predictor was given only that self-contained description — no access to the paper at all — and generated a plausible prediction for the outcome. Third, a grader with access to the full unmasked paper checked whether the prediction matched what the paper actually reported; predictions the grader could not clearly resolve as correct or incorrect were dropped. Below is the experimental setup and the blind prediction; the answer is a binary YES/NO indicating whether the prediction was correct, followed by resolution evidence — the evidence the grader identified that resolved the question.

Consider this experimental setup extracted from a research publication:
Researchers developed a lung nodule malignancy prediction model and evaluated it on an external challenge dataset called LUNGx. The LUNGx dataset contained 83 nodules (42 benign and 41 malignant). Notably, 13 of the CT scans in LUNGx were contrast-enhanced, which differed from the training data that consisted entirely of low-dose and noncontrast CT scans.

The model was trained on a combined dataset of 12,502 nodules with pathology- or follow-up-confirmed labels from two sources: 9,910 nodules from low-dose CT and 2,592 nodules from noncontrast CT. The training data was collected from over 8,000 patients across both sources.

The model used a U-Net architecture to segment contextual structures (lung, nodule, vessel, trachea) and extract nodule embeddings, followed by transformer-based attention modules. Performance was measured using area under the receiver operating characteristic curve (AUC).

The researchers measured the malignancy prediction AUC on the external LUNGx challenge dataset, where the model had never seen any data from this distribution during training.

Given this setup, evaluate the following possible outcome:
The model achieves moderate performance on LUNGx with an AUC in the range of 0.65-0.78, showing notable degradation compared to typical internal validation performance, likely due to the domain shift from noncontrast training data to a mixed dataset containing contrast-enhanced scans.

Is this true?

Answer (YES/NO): NO